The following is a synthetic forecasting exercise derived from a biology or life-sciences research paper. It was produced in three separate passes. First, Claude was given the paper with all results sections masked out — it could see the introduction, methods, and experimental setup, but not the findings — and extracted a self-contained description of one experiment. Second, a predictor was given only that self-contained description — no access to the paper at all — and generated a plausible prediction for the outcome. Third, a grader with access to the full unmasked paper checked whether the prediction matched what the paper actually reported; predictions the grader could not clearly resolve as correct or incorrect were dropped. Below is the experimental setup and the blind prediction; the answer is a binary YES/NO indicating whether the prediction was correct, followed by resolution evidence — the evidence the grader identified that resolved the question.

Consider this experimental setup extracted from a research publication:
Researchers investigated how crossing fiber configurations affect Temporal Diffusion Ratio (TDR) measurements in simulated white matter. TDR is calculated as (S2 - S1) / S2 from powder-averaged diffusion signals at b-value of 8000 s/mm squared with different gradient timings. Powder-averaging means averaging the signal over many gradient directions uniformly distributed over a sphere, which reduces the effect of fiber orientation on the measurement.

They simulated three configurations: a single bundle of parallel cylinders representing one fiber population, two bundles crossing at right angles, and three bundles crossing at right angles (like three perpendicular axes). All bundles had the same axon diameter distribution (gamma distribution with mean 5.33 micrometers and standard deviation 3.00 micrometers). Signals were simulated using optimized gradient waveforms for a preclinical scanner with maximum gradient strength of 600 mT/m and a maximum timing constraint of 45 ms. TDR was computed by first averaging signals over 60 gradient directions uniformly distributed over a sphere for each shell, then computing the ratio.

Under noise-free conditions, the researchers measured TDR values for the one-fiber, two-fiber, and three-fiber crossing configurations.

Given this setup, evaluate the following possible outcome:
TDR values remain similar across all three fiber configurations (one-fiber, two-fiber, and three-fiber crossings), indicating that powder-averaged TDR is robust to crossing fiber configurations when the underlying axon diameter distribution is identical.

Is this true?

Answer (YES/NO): YES